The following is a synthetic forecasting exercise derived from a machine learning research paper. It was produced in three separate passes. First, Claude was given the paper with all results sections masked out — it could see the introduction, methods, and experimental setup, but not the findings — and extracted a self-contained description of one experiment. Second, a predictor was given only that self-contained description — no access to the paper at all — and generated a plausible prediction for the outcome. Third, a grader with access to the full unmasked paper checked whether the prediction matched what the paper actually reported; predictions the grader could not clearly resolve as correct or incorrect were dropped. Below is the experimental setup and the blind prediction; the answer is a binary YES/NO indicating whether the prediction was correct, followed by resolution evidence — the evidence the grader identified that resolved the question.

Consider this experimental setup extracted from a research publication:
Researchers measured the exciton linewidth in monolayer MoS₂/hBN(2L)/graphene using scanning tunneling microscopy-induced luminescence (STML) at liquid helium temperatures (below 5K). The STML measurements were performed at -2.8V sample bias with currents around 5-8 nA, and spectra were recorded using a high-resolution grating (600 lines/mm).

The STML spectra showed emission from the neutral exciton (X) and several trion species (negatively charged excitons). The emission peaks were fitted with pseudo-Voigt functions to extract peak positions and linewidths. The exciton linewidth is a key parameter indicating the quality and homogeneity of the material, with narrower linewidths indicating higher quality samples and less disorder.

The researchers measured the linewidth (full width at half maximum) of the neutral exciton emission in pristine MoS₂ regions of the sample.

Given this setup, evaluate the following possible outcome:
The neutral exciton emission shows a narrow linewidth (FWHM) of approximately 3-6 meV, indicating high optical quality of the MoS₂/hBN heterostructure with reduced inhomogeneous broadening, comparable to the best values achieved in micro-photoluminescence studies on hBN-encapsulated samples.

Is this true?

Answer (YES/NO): YES